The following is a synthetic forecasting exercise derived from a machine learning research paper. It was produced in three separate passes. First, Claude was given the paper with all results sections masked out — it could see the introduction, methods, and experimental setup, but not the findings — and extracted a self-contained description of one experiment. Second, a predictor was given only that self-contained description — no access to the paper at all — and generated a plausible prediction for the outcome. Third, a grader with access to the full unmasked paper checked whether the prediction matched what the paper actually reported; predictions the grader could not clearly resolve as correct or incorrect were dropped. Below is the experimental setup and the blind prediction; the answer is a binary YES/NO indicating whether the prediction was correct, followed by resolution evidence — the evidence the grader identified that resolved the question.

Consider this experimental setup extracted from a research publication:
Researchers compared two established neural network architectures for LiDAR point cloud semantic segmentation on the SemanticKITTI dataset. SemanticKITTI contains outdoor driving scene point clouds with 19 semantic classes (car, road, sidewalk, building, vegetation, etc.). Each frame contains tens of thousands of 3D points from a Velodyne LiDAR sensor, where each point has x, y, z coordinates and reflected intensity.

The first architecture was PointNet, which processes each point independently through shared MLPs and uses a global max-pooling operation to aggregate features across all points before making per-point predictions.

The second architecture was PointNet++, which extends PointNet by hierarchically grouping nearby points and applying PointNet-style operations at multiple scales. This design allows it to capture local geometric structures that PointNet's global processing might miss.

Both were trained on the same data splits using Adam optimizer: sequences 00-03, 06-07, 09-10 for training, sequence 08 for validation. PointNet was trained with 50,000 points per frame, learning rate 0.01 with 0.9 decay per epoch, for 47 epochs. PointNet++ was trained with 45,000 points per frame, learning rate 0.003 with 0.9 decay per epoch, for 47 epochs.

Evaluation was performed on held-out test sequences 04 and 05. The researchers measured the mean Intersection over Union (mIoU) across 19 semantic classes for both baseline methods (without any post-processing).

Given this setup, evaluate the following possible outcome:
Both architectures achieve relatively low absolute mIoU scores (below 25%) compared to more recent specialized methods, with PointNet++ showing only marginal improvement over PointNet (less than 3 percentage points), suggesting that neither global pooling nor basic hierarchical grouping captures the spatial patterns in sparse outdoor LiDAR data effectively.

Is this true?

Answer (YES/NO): YES